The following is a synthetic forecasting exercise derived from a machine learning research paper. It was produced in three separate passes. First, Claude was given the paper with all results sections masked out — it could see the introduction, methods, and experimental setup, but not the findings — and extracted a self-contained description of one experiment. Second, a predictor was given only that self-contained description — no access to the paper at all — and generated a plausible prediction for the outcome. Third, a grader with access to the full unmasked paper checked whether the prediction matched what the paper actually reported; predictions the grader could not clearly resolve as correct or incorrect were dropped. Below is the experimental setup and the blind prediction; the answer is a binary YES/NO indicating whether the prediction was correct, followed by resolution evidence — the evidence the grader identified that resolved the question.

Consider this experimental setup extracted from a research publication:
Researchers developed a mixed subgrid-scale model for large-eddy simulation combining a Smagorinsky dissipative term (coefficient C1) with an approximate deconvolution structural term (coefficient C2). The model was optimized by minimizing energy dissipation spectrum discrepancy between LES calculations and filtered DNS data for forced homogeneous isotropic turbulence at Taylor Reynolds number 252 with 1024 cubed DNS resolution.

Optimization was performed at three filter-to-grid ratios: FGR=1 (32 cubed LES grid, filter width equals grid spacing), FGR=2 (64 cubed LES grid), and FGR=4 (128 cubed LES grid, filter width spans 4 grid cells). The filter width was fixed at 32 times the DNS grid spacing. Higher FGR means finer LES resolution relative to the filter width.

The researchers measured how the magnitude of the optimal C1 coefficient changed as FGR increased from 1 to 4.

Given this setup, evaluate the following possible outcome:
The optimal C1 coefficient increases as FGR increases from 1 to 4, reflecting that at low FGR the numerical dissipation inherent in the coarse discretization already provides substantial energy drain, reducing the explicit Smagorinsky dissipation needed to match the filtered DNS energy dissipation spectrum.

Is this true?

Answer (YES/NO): NO